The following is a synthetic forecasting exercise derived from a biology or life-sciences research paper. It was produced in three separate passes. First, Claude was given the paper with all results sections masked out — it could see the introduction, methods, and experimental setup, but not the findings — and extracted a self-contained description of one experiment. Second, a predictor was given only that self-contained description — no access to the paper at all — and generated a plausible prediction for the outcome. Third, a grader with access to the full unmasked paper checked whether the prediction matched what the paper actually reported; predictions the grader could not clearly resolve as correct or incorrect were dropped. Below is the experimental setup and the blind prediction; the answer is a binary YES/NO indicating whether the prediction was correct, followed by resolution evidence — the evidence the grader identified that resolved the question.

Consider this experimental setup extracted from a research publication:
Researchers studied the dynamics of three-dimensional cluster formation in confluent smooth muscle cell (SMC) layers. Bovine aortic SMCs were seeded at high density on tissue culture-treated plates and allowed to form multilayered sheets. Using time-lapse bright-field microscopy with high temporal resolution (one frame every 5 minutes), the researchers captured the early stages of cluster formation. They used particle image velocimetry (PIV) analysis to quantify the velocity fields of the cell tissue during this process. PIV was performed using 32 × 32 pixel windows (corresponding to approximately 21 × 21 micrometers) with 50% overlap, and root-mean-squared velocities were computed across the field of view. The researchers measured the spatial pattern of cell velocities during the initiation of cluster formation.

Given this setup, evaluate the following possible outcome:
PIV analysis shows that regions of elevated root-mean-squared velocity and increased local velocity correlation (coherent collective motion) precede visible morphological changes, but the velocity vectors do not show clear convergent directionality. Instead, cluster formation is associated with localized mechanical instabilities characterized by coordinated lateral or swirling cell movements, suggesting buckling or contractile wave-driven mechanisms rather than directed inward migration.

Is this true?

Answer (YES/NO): NO